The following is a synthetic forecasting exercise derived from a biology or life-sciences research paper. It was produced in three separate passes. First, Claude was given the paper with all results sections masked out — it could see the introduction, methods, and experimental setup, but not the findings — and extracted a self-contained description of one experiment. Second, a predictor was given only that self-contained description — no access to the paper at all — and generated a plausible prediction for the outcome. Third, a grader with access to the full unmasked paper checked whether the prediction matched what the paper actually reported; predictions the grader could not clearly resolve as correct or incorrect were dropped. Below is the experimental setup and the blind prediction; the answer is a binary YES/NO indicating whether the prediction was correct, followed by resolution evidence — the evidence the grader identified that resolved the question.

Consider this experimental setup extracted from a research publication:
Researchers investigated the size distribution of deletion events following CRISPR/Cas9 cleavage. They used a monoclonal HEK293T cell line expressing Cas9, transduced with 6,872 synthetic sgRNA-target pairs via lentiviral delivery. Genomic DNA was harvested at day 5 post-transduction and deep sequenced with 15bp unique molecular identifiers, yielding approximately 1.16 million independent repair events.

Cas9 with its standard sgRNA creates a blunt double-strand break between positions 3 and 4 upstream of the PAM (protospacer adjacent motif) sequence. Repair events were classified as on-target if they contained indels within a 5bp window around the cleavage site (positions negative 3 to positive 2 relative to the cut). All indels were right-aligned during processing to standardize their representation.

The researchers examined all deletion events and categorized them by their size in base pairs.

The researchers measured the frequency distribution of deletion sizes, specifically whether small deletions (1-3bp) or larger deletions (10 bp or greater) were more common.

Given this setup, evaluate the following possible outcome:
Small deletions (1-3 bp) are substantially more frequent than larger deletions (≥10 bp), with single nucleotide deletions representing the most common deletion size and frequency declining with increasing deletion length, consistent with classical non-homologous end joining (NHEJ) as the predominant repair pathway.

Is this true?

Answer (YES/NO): NO